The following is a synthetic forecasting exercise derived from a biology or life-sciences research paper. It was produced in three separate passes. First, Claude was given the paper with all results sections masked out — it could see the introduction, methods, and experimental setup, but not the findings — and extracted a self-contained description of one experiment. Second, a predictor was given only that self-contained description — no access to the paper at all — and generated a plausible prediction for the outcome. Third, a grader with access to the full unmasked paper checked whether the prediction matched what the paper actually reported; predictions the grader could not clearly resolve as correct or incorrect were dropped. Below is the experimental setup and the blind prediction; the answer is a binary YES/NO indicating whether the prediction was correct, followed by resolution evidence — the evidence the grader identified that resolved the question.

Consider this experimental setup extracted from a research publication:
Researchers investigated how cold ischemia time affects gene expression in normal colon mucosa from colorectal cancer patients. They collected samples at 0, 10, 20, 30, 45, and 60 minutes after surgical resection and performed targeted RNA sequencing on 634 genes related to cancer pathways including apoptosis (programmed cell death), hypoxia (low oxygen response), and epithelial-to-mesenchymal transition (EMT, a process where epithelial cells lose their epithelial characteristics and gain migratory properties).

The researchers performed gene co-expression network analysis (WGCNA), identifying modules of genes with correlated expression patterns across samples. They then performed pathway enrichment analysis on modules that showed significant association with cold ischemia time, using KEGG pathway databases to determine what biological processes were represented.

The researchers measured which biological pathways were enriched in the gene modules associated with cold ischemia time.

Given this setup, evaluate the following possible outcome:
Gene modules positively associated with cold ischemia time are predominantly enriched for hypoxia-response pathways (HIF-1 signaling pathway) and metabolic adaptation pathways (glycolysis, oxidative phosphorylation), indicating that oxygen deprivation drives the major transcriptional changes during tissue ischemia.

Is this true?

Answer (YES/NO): NO